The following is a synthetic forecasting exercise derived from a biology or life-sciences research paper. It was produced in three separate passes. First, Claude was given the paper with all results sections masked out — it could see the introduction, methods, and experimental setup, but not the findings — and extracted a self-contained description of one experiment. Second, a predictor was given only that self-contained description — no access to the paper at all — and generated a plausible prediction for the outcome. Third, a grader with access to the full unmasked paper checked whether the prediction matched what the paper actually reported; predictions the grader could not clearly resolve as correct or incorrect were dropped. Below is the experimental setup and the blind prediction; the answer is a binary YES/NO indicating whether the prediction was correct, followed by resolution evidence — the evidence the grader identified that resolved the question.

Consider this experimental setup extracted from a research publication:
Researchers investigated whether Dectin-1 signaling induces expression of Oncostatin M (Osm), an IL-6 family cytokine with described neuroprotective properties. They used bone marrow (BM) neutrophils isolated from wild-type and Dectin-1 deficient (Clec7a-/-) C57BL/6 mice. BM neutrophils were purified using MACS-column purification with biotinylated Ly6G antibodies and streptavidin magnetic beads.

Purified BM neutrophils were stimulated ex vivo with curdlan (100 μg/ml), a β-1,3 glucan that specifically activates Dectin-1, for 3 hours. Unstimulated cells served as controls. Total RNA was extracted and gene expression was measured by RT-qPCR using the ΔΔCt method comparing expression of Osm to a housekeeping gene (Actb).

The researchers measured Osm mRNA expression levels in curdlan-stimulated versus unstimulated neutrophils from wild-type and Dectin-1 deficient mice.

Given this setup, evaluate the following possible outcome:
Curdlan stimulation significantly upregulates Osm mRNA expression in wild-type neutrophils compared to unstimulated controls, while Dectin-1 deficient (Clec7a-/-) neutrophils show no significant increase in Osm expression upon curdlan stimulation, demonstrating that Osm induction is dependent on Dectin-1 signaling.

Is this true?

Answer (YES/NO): YES